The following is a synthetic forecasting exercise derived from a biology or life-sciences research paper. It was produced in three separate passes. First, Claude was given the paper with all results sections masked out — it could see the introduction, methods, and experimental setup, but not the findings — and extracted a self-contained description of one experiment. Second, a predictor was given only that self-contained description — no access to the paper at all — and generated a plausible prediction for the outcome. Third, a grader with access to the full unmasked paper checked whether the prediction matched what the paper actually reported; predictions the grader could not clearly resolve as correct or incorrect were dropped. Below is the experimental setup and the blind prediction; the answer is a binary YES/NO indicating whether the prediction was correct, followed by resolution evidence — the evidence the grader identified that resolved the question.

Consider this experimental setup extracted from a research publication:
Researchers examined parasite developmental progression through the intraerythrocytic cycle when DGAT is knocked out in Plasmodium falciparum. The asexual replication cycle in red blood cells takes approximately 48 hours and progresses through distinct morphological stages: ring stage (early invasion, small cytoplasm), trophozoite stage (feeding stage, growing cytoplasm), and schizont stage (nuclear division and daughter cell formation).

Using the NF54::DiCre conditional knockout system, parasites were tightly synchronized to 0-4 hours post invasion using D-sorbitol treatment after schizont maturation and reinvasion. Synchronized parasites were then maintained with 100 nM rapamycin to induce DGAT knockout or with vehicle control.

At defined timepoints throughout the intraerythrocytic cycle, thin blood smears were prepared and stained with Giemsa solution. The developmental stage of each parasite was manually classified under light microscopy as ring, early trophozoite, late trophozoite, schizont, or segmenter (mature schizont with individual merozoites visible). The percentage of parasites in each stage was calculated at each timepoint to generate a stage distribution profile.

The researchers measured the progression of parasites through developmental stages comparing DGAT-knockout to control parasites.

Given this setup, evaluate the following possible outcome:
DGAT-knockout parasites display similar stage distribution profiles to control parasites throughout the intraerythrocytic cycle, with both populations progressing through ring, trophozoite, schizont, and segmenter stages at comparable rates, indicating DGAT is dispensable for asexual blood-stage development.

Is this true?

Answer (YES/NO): NO